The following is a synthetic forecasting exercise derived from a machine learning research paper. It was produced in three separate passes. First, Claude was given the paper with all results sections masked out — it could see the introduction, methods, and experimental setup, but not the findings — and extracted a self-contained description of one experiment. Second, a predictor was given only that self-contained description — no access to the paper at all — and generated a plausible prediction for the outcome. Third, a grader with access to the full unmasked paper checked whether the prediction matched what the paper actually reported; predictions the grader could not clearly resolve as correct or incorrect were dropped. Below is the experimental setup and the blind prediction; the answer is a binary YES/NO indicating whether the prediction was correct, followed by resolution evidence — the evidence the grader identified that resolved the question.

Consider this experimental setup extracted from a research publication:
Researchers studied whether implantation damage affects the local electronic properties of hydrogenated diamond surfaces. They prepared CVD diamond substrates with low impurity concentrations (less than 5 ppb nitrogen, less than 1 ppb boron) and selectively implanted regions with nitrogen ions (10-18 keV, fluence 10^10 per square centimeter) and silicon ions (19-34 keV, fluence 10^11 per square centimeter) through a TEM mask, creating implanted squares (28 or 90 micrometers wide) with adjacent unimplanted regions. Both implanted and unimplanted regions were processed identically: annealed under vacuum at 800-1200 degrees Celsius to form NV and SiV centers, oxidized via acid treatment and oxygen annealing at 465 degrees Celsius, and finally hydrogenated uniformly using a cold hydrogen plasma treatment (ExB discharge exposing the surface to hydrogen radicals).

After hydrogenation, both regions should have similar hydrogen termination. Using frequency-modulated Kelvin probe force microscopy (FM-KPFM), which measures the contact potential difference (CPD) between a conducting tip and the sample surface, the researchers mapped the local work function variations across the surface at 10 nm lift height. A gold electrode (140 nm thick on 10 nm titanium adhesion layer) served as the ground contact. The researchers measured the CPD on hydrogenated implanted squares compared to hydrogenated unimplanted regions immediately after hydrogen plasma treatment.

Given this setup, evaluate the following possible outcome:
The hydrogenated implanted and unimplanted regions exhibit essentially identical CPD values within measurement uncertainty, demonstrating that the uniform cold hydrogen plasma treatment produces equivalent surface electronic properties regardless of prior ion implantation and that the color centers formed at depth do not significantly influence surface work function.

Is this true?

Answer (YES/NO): NO